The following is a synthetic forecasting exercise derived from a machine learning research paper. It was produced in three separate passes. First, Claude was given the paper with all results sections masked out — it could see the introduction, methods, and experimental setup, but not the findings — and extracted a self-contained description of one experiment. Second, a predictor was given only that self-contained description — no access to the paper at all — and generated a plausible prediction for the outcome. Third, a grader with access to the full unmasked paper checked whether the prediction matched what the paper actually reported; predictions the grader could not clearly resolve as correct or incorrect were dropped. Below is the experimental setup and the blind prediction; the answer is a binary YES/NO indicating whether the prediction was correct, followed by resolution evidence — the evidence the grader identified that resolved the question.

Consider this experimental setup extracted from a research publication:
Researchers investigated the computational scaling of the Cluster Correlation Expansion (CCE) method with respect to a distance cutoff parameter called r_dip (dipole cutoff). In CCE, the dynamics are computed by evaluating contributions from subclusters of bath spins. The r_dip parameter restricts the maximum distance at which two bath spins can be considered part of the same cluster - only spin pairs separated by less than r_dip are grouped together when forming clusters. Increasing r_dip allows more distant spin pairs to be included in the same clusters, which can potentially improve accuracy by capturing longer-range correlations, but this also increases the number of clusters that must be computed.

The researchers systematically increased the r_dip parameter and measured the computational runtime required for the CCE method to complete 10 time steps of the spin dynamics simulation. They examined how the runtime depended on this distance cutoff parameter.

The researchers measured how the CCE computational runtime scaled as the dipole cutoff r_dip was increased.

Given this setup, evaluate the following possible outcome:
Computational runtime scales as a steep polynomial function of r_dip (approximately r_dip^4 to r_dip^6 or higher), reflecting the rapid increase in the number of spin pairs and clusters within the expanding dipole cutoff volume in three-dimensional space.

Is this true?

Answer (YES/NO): NO